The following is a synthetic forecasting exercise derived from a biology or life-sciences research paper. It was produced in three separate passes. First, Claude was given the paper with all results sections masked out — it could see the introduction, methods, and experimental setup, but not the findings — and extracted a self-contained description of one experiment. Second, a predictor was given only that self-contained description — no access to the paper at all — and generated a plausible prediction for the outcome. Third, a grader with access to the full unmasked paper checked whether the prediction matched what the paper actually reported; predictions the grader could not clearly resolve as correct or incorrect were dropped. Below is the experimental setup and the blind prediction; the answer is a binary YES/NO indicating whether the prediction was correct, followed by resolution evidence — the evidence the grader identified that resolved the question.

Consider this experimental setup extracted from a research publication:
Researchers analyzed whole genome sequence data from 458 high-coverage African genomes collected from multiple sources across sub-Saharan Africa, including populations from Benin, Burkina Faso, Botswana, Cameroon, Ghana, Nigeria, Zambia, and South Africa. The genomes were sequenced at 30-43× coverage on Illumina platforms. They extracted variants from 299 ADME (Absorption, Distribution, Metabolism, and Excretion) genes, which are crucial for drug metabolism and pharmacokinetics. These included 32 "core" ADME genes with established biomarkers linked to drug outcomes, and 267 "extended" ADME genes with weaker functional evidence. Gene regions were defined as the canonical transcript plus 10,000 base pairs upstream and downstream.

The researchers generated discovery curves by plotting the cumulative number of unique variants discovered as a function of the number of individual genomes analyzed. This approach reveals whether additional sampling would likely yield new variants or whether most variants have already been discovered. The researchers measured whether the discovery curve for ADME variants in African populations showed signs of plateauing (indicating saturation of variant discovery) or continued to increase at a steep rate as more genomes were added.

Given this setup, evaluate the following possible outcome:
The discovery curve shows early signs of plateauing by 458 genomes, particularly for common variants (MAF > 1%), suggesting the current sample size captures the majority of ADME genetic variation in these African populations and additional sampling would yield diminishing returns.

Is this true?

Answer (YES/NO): NO